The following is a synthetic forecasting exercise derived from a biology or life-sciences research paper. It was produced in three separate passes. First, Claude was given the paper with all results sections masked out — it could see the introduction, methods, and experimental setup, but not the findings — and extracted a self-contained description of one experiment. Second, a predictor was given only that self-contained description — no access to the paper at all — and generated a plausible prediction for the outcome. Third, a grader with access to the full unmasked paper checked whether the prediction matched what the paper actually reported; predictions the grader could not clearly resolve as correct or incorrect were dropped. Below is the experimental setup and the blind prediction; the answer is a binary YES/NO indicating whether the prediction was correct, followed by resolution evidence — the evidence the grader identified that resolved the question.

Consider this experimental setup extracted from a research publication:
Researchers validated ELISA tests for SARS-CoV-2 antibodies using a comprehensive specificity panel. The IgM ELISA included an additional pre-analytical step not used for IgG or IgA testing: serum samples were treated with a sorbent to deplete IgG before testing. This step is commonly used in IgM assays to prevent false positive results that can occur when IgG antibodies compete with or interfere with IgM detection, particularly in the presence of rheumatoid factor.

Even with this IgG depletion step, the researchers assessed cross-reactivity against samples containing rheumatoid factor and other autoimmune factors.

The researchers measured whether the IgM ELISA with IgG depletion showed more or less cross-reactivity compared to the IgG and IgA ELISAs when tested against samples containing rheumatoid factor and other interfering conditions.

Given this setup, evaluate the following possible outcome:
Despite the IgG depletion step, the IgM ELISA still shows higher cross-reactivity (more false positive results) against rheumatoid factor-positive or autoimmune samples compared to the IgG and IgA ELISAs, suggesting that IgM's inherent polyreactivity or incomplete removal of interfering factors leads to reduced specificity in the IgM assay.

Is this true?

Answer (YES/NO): YES